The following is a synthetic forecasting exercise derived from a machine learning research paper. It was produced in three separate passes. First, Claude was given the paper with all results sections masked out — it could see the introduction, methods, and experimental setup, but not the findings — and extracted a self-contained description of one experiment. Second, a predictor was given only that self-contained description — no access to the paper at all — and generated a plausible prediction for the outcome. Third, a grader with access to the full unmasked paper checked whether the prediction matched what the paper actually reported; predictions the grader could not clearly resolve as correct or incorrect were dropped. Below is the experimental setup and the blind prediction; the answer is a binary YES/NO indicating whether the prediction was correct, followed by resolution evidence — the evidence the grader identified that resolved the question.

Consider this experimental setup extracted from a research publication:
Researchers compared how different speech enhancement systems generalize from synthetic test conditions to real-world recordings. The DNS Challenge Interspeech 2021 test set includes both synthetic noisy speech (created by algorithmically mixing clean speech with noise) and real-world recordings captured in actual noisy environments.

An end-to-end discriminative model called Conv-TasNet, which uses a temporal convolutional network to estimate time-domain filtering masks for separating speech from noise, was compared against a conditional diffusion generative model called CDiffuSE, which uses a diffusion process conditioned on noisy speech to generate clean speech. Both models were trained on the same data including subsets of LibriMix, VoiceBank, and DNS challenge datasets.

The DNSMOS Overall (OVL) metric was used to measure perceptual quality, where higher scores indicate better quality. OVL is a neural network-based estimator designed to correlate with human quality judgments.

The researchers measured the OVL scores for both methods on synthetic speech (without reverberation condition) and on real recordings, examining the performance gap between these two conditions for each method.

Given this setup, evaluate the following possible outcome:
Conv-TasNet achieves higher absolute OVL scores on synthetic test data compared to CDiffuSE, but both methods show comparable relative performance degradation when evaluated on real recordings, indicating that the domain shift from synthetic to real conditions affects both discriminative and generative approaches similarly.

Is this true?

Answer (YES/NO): NO